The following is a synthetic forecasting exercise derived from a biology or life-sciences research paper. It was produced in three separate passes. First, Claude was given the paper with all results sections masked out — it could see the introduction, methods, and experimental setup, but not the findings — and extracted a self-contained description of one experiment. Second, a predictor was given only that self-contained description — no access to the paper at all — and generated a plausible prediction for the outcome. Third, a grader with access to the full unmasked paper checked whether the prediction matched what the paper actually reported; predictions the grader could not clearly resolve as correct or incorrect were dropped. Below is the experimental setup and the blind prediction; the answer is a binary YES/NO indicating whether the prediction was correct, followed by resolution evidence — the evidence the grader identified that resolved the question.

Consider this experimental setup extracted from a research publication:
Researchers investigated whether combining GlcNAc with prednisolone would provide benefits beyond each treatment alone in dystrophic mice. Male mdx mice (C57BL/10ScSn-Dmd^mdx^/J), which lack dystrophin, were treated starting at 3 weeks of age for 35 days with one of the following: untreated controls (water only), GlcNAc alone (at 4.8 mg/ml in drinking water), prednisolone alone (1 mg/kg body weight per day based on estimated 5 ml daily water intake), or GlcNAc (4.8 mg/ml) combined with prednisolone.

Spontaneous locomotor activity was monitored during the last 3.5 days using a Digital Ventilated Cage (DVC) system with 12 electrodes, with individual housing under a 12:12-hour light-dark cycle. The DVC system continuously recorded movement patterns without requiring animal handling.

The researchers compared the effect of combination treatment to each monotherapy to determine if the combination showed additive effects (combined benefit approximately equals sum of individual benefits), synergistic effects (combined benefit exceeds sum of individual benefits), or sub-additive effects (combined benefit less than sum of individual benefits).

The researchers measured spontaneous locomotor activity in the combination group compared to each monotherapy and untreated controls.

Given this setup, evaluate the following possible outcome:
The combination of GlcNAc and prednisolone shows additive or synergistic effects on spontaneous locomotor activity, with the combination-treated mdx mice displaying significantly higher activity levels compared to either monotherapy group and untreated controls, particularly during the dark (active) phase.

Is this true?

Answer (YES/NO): NO